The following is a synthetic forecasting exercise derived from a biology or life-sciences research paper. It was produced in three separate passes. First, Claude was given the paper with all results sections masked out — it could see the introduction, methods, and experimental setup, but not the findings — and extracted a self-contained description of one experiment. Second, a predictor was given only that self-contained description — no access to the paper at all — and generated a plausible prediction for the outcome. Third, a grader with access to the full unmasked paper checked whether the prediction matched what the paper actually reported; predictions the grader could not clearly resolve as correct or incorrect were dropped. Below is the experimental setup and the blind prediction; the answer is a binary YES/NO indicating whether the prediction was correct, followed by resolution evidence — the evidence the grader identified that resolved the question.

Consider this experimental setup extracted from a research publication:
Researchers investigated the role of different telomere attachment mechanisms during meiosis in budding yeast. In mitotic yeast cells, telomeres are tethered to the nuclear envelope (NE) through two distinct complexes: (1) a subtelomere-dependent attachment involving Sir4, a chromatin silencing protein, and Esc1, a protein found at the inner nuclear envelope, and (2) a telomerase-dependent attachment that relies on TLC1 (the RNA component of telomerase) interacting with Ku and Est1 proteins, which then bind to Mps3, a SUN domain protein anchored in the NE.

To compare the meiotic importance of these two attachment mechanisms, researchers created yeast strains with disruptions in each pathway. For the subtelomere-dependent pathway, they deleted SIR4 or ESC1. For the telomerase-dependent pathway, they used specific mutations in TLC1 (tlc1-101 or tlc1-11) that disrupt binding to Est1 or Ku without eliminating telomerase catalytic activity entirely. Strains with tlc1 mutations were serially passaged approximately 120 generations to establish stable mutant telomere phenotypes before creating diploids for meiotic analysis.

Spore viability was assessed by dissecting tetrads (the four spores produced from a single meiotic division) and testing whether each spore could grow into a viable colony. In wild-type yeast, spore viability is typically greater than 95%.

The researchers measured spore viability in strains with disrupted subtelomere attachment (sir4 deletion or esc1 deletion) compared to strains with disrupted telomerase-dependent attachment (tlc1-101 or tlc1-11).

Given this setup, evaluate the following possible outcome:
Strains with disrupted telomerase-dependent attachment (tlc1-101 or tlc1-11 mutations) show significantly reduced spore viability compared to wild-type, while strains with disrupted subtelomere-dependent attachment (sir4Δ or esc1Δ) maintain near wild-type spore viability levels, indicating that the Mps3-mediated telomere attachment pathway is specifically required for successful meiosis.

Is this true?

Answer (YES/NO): YES